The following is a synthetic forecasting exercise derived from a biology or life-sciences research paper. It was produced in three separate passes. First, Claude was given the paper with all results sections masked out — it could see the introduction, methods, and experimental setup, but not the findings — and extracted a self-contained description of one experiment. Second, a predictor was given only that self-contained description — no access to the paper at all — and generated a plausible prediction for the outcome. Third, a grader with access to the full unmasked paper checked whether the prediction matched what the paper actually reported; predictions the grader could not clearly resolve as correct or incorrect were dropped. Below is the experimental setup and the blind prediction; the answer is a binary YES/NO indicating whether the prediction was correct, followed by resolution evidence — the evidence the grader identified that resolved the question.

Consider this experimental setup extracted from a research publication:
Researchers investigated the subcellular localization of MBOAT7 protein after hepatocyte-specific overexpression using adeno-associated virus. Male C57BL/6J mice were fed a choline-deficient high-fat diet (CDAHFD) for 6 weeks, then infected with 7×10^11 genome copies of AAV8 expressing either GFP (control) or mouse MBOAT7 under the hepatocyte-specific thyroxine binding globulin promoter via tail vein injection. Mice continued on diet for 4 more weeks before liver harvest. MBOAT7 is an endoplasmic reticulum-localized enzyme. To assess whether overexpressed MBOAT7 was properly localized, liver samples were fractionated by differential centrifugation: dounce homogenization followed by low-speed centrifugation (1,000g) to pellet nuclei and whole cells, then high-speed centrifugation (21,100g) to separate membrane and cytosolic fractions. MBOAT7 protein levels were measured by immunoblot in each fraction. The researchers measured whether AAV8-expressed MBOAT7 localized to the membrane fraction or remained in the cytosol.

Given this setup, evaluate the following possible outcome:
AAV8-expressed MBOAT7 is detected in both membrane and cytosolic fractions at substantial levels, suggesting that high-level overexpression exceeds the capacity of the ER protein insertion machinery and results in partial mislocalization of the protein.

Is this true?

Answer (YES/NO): NO